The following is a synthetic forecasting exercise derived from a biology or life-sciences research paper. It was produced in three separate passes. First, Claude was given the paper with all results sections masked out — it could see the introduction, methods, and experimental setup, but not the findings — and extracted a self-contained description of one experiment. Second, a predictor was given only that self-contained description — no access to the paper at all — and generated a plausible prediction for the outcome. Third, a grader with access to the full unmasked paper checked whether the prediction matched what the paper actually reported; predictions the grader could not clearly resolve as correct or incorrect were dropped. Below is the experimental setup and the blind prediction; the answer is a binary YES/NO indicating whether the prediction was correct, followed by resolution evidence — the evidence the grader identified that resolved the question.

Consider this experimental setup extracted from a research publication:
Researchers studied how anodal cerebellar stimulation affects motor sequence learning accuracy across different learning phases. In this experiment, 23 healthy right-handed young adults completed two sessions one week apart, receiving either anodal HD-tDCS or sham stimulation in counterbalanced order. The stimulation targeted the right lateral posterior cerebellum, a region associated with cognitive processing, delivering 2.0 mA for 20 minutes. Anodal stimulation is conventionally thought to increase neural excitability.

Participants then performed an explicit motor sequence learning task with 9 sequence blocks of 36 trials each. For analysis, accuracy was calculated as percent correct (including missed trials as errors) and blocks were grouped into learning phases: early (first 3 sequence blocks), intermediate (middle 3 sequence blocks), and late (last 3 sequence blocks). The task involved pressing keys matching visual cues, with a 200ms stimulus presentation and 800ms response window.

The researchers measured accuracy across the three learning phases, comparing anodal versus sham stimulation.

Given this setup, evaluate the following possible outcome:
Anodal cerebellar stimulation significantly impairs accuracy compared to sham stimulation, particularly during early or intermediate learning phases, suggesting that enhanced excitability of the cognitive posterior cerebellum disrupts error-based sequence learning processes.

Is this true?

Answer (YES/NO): NO